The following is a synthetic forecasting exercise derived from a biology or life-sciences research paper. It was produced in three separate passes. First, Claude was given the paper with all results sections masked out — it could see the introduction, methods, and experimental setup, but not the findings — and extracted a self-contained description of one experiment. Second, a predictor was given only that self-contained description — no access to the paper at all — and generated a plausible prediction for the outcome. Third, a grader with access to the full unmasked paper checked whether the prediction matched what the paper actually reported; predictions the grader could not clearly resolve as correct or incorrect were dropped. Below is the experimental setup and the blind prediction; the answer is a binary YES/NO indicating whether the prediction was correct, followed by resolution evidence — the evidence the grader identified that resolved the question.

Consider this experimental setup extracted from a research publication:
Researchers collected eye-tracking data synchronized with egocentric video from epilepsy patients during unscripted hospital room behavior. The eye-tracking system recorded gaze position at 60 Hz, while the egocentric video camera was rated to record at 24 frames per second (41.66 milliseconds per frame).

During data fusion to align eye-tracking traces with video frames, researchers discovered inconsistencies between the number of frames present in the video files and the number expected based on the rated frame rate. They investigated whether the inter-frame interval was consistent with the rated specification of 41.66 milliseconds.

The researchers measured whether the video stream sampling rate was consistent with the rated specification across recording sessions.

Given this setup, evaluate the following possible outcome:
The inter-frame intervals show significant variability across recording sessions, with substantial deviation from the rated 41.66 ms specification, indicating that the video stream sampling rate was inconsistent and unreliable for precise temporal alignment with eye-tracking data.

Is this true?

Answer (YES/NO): NO